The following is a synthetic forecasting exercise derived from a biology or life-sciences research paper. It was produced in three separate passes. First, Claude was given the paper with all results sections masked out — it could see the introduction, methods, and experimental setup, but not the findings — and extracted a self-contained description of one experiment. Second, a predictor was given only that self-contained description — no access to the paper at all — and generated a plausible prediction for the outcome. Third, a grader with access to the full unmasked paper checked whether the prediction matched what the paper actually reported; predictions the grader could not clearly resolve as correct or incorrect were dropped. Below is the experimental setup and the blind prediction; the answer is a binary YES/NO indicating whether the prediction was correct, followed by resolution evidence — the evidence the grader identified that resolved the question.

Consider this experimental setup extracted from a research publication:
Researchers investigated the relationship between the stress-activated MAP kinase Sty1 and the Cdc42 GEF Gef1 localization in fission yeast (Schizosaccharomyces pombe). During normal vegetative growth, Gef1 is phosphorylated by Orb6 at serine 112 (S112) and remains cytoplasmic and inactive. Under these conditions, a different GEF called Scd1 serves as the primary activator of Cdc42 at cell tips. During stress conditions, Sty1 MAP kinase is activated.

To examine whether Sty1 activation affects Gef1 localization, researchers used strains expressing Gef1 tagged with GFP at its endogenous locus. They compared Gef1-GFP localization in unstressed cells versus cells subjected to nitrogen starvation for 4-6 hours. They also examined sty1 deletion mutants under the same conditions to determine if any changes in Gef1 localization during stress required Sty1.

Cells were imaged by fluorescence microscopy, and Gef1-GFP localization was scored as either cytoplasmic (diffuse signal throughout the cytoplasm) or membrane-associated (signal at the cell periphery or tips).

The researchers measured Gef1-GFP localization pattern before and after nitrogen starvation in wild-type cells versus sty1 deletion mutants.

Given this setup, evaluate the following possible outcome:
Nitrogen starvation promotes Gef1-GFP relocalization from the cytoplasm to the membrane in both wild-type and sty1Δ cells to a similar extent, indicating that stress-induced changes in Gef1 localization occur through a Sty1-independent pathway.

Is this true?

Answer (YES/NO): NO